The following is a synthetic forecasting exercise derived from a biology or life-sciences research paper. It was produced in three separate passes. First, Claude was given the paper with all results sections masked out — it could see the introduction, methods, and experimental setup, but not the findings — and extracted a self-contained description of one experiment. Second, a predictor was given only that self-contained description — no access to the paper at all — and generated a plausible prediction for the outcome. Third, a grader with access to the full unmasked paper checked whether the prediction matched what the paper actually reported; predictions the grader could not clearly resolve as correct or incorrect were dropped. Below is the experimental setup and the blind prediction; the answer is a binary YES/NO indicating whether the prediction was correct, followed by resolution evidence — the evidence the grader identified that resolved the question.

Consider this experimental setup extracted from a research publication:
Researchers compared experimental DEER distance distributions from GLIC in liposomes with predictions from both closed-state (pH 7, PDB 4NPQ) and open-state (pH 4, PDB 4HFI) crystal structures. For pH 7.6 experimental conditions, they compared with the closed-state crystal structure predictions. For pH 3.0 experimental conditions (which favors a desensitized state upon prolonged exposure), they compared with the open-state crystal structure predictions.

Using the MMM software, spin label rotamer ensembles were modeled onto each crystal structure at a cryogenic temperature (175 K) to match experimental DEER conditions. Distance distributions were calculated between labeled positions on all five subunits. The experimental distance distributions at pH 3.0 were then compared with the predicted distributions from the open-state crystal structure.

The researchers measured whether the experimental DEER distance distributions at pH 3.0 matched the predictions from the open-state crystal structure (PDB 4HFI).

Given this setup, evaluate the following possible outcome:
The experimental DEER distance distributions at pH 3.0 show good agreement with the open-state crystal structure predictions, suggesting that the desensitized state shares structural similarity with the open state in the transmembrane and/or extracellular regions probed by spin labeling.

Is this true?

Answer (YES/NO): NO